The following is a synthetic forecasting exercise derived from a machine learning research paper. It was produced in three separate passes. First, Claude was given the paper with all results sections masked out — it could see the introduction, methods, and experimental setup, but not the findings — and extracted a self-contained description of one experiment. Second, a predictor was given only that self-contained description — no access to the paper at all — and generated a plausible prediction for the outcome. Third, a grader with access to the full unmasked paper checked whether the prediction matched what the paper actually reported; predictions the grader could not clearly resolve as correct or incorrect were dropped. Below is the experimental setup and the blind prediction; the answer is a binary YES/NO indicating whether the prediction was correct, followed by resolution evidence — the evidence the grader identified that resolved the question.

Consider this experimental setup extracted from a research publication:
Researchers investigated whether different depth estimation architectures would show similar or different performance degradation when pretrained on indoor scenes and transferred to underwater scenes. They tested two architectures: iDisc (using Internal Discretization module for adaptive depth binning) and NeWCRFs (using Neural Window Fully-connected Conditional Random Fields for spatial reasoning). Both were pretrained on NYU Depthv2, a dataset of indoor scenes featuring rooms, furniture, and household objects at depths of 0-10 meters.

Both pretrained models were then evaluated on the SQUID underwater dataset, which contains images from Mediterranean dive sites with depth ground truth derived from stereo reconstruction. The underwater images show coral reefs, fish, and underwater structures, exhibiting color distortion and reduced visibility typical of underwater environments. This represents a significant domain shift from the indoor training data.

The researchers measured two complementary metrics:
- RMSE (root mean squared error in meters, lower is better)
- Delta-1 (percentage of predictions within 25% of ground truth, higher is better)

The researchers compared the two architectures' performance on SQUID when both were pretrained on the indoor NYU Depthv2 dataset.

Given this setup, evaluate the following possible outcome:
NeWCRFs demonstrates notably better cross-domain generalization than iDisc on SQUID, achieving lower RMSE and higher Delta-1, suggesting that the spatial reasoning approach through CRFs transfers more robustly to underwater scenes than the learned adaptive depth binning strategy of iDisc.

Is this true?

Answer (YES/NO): NO